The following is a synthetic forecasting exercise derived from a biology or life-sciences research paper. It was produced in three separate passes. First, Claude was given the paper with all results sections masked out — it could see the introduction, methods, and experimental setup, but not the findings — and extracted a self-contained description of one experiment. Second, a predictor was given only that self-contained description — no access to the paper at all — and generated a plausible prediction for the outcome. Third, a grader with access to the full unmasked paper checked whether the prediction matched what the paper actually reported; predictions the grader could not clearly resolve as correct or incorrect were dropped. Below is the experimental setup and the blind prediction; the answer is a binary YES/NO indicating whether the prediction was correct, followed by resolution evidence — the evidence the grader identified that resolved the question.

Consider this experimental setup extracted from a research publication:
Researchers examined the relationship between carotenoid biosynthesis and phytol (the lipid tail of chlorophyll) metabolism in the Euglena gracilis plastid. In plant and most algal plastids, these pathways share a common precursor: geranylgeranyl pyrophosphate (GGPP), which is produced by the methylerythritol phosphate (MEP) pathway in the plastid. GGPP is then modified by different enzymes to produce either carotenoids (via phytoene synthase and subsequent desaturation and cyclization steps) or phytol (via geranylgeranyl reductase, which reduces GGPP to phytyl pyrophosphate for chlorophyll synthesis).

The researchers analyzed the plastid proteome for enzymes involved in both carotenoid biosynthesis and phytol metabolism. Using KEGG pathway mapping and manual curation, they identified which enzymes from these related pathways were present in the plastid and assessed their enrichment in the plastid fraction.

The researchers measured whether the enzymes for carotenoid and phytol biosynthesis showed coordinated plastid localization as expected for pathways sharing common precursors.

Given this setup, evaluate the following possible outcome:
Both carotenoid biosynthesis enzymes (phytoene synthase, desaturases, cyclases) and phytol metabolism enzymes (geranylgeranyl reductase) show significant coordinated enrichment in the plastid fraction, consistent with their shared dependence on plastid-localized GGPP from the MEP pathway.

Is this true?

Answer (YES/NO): NO